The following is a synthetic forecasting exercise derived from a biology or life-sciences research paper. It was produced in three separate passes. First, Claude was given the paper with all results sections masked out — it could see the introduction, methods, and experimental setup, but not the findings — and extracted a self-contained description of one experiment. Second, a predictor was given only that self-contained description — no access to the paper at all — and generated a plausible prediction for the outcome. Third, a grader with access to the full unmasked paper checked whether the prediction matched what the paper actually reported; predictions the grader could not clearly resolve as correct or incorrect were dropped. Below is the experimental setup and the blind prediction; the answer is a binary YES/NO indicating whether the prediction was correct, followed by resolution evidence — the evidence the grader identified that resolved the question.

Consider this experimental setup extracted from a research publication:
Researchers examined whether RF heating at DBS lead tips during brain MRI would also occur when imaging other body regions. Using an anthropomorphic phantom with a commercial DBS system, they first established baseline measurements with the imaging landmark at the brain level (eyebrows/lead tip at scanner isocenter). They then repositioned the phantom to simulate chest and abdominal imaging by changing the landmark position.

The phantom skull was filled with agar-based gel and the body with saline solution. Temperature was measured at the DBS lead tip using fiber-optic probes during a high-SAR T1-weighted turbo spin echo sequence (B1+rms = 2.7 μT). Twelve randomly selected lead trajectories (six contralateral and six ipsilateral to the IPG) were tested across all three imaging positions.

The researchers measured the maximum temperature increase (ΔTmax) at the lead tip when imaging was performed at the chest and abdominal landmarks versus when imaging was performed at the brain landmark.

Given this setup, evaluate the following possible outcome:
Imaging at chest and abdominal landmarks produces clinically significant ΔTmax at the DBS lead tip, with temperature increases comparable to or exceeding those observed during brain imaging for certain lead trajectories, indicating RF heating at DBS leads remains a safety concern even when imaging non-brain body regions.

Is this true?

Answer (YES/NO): NO